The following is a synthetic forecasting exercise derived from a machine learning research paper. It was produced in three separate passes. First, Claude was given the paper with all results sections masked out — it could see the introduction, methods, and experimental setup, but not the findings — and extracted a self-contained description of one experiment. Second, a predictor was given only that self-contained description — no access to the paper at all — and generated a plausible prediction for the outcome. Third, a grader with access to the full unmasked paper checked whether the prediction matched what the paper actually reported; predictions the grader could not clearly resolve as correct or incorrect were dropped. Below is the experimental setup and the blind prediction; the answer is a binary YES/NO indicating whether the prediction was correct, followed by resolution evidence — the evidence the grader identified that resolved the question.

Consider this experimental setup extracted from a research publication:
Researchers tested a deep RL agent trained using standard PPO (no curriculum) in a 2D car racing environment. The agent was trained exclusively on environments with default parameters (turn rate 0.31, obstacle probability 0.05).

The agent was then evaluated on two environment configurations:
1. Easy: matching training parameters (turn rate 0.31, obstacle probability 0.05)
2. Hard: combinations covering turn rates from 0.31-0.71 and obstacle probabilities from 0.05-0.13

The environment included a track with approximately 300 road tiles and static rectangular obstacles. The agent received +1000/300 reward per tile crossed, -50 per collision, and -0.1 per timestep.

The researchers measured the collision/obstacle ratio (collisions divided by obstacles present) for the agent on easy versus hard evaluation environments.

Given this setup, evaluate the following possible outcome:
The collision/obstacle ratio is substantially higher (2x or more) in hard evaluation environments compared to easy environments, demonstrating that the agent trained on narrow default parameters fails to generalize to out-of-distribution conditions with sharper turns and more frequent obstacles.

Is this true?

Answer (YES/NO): NO